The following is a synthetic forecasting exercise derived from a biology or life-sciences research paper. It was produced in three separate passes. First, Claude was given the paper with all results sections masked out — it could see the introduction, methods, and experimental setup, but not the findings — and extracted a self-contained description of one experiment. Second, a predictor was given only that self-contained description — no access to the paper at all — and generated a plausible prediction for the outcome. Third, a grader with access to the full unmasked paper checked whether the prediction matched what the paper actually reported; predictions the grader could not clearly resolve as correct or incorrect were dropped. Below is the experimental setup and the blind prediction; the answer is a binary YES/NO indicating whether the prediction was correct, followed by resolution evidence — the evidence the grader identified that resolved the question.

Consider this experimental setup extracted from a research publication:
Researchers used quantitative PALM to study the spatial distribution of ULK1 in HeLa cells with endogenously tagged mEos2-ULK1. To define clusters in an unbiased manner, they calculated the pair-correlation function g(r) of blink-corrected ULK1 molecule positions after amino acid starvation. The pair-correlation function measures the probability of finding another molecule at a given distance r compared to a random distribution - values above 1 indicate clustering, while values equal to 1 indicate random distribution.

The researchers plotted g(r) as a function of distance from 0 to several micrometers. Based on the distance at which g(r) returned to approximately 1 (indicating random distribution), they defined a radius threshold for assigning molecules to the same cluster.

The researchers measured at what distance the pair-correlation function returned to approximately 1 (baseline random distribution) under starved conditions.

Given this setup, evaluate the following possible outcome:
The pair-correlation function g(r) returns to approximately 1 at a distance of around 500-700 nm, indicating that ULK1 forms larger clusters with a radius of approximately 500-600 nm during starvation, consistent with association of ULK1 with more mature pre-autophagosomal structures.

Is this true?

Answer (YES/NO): NO